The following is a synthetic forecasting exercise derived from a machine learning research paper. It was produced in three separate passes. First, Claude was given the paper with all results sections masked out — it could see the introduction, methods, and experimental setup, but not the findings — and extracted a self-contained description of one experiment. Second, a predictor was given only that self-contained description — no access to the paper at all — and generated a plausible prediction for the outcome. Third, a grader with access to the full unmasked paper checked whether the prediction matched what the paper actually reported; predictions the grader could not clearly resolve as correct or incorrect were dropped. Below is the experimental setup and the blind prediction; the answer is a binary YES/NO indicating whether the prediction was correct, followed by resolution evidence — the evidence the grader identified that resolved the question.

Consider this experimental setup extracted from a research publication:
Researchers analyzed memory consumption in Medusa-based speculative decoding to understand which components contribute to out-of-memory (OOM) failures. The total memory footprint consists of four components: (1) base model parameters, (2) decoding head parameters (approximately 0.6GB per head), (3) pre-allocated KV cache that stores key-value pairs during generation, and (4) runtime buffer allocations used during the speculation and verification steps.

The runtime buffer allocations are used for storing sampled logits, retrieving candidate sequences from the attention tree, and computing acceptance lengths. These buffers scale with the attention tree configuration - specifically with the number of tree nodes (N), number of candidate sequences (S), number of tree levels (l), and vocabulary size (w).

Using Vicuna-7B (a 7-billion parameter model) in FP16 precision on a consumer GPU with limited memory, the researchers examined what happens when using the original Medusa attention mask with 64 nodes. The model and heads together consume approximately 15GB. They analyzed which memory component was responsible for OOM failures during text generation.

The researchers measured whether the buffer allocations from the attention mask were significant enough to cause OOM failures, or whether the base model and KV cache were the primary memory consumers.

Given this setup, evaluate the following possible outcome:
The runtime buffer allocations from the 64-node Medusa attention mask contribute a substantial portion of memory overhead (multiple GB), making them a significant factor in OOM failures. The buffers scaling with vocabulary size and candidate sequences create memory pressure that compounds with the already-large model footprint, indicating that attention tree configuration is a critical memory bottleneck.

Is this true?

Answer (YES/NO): NO